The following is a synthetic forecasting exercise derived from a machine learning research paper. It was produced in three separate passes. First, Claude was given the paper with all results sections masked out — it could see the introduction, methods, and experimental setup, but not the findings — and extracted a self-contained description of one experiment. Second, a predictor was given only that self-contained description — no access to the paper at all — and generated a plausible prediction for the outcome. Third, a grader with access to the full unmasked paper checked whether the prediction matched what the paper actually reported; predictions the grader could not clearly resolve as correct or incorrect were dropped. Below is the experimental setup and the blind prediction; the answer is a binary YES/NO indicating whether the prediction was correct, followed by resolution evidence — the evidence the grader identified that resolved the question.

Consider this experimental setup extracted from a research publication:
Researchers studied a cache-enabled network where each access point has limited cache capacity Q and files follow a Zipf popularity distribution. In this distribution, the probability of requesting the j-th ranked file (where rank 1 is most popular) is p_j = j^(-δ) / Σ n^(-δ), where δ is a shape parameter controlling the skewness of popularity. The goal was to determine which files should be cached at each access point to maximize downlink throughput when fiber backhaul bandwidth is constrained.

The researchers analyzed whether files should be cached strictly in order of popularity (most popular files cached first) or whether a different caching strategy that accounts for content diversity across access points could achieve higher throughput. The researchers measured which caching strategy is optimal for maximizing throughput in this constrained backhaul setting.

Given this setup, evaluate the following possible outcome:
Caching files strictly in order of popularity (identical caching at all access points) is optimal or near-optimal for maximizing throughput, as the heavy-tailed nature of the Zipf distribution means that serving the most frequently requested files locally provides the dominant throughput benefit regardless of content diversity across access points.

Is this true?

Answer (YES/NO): YES